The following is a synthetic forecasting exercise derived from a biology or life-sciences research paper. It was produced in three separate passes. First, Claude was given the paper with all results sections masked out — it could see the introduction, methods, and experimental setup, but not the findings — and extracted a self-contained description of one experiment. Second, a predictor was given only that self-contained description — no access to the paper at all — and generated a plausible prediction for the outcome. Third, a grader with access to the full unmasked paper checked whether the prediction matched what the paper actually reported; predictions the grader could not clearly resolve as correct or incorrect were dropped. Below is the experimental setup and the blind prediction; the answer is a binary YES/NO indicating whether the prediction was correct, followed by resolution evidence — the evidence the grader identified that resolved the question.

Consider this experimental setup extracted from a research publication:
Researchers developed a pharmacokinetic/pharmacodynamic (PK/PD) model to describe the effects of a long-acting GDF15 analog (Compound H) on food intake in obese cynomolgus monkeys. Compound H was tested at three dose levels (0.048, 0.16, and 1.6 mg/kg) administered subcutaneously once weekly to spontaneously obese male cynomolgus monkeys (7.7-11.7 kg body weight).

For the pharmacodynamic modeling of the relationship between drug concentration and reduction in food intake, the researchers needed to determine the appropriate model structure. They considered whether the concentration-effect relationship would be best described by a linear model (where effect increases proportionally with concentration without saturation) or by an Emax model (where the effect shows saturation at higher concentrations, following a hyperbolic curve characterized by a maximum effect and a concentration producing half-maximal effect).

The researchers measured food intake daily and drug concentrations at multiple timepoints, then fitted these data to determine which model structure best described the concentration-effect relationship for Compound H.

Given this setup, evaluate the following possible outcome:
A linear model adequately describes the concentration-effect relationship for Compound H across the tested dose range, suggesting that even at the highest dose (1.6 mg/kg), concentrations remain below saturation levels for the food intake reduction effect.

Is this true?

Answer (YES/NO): NO